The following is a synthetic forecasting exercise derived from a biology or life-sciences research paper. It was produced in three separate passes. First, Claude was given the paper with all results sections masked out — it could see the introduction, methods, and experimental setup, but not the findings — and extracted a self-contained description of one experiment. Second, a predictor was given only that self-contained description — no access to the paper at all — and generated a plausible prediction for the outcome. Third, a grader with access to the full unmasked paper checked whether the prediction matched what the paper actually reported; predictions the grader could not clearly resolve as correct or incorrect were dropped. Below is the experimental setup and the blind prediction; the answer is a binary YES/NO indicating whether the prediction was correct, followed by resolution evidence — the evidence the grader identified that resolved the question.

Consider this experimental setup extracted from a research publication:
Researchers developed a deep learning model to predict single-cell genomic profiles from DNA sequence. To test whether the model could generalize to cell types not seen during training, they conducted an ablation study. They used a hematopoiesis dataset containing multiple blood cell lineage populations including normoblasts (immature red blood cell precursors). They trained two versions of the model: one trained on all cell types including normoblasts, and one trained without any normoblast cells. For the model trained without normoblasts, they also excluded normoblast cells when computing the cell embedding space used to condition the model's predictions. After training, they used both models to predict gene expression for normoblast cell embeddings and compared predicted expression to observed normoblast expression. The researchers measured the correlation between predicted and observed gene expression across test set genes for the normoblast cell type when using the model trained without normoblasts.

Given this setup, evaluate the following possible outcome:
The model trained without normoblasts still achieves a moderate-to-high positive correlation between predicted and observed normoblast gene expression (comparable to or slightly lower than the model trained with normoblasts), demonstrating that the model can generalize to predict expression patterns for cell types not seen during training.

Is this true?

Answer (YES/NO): YES